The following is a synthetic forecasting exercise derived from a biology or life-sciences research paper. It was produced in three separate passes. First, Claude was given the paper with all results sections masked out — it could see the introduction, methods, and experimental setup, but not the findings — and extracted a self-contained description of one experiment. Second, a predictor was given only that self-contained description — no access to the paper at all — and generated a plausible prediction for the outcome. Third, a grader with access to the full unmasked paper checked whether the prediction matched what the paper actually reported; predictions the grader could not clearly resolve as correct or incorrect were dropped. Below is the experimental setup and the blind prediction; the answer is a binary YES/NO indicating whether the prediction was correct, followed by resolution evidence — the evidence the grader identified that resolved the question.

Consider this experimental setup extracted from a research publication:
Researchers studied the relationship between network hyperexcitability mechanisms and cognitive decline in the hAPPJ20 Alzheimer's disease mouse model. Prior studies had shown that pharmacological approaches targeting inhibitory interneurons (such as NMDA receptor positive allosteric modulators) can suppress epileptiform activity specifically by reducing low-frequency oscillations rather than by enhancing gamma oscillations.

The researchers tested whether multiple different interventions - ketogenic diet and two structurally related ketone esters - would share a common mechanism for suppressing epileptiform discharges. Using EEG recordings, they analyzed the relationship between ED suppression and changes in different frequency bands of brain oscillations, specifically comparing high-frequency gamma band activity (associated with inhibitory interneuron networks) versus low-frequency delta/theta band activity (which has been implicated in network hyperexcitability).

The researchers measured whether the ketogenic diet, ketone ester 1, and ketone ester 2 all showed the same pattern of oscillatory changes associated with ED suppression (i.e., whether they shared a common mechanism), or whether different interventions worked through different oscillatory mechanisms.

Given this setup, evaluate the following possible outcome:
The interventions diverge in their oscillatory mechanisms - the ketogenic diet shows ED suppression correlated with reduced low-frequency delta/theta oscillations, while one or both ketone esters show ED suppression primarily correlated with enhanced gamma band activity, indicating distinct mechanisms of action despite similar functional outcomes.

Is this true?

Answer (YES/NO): NO